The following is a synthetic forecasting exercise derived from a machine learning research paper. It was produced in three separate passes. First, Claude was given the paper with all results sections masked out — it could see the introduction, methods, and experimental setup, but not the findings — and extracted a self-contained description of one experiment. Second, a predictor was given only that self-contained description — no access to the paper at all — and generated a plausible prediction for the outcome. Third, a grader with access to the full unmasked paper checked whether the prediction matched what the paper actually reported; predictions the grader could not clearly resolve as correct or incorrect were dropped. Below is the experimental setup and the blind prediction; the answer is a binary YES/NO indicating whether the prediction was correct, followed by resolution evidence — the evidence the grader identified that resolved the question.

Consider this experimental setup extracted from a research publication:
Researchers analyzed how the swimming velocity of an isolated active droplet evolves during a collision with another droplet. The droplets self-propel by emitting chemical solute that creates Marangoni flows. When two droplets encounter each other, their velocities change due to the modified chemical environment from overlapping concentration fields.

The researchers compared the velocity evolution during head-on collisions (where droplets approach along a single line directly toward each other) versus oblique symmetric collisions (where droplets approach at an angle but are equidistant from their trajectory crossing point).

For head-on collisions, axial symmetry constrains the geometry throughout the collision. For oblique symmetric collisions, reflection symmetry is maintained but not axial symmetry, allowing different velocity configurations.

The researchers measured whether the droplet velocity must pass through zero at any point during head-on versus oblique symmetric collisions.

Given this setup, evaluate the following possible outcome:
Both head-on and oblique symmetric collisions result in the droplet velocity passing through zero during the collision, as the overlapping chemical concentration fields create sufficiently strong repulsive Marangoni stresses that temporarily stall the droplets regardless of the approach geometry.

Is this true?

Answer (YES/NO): NO